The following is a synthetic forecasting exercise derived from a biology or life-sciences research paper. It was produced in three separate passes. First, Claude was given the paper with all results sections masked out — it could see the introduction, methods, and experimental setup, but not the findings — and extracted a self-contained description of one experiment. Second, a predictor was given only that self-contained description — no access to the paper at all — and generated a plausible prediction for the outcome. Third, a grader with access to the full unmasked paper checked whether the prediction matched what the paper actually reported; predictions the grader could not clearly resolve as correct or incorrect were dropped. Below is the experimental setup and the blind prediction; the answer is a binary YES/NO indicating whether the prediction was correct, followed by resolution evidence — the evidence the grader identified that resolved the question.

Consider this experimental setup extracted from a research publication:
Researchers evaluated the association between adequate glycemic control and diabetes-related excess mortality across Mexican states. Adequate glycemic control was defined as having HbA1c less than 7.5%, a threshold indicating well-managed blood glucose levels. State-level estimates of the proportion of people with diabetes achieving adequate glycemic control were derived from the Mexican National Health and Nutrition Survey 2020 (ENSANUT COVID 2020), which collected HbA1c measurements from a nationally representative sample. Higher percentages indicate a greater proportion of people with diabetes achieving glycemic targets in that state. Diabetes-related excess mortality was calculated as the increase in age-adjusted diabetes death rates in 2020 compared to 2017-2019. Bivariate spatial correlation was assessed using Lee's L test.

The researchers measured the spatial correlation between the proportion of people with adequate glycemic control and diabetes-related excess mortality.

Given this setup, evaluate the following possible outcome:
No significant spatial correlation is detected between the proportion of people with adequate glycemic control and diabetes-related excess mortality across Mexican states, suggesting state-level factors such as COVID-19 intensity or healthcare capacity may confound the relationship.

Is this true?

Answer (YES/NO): NO